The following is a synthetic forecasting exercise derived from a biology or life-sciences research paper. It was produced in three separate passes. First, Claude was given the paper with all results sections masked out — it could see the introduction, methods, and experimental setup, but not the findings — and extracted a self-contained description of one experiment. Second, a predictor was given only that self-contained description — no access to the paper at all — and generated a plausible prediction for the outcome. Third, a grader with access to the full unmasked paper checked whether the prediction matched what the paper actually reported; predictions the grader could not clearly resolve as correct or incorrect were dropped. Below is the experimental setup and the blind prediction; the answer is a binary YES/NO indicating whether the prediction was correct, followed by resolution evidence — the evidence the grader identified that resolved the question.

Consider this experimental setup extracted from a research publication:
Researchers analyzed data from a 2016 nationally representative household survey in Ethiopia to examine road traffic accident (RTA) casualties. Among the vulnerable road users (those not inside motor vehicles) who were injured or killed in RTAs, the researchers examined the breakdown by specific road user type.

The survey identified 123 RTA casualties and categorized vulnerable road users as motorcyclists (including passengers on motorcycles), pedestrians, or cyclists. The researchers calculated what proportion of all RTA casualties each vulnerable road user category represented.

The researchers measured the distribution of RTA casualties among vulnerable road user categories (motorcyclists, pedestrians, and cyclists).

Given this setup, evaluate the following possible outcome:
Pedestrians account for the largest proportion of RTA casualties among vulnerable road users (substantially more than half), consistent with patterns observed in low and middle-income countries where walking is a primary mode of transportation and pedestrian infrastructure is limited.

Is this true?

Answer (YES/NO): NO